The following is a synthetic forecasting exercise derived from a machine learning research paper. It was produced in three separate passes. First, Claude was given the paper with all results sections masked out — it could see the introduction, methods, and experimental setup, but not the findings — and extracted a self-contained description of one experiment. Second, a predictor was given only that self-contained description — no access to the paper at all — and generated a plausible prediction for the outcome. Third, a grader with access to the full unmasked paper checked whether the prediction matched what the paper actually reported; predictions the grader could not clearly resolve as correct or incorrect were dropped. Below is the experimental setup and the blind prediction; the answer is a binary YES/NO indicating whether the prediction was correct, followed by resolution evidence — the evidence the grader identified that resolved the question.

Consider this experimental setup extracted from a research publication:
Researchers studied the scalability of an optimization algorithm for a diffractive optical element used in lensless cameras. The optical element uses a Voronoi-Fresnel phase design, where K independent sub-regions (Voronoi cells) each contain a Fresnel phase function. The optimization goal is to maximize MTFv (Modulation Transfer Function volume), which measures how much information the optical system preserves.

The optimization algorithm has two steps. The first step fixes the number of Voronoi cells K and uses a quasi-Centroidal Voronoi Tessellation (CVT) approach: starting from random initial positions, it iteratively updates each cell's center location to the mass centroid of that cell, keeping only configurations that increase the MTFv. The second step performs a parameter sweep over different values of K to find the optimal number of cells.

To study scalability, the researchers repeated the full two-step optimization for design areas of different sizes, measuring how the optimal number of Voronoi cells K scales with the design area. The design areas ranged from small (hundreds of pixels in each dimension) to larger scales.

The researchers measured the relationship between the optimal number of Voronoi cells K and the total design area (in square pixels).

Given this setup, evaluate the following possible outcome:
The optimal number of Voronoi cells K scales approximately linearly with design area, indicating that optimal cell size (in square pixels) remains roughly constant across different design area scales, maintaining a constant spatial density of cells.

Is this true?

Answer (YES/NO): YES